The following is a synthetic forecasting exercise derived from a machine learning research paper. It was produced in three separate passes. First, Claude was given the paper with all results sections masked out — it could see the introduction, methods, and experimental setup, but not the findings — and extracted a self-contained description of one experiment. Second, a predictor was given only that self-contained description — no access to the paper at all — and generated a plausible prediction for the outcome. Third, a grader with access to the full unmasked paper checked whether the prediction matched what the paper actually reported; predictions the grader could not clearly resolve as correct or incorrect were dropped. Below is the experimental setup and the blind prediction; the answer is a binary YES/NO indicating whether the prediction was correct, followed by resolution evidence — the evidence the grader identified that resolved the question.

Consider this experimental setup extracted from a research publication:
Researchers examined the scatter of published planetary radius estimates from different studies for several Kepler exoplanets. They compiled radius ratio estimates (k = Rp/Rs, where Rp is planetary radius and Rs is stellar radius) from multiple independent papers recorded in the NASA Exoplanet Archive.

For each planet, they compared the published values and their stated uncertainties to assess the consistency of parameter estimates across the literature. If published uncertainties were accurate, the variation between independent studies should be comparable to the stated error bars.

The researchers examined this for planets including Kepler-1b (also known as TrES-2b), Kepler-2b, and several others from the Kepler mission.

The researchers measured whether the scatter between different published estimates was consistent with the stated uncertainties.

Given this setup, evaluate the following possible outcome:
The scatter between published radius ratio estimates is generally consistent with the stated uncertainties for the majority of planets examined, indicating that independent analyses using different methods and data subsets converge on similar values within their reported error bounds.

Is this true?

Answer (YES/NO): NO